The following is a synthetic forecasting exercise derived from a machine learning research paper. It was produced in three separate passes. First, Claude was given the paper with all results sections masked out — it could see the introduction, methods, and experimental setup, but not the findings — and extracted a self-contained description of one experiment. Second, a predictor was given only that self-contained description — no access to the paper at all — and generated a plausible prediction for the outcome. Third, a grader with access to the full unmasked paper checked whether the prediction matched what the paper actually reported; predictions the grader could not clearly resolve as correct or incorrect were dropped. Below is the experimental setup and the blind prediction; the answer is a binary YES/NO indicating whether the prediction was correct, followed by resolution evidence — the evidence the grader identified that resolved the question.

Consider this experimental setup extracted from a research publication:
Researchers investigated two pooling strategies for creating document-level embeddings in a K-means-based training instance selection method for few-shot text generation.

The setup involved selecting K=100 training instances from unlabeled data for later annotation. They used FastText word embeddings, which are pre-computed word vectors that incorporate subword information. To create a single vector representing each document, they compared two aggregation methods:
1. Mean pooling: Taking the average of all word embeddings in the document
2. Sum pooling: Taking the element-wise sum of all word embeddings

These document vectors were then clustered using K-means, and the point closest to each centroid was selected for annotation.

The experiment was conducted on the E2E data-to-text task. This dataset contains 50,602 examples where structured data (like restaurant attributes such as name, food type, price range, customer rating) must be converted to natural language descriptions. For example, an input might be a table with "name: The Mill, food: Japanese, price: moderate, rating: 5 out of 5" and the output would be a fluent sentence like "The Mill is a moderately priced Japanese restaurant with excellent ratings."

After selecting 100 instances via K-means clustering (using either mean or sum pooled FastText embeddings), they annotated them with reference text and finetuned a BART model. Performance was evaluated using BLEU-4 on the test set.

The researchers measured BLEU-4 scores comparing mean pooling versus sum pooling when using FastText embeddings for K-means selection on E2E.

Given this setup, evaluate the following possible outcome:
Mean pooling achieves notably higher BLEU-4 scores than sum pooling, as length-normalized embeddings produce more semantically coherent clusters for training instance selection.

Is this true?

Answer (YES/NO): YES